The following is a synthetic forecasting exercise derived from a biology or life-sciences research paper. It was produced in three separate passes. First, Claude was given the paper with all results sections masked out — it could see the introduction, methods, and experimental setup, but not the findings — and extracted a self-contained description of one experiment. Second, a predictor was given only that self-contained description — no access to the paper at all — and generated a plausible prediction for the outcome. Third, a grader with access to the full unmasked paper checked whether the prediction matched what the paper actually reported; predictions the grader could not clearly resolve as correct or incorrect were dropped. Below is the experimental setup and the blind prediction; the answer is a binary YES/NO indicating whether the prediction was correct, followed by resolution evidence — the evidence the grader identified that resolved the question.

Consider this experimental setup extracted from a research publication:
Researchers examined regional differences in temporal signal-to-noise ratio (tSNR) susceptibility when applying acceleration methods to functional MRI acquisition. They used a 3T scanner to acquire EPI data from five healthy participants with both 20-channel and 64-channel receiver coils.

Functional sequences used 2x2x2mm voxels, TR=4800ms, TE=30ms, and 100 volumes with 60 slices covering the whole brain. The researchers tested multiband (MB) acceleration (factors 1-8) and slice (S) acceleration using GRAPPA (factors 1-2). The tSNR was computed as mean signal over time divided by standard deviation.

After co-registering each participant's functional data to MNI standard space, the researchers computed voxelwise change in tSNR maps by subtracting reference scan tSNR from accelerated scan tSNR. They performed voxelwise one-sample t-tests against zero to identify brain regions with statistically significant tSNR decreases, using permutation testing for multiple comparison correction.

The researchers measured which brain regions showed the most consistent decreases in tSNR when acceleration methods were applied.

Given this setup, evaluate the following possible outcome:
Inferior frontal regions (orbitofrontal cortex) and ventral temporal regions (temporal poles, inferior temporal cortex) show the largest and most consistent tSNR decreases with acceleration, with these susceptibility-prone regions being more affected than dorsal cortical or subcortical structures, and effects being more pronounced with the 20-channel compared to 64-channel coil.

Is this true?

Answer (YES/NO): NO